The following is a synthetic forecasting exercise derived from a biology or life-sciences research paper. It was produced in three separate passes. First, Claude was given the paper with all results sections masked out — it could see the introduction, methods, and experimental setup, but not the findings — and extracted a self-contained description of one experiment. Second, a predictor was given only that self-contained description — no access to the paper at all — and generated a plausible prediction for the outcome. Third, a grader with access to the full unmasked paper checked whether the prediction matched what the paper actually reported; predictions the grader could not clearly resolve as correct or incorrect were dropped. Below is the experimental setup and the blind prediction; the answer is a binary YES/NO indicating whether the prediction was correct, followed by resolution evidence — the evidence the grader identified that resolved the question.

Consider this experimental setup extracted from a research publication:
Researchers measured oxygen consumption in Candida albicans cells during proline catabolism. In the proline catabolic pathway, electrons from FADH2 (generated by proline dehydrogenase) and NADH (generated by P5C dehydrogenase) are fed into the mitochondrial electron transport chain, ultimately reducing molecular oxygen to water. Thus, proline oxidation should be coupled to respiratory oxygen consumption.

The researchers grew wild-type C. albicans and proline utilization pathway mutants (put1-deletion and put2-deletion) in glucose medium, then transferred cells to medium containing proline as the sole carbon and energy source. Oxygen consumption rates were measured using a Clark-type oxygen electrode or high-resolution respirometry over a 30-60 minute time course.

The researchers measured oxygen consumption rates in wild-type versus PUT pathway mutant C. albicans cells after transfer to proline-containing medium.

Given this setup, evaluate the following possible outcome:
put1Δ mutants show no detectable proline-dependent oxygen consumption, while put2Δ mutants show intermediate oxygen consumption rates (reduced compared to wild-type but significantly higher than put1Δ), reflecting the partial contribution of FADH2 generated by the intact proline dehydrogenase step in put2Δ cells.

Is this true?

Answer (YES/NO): NO